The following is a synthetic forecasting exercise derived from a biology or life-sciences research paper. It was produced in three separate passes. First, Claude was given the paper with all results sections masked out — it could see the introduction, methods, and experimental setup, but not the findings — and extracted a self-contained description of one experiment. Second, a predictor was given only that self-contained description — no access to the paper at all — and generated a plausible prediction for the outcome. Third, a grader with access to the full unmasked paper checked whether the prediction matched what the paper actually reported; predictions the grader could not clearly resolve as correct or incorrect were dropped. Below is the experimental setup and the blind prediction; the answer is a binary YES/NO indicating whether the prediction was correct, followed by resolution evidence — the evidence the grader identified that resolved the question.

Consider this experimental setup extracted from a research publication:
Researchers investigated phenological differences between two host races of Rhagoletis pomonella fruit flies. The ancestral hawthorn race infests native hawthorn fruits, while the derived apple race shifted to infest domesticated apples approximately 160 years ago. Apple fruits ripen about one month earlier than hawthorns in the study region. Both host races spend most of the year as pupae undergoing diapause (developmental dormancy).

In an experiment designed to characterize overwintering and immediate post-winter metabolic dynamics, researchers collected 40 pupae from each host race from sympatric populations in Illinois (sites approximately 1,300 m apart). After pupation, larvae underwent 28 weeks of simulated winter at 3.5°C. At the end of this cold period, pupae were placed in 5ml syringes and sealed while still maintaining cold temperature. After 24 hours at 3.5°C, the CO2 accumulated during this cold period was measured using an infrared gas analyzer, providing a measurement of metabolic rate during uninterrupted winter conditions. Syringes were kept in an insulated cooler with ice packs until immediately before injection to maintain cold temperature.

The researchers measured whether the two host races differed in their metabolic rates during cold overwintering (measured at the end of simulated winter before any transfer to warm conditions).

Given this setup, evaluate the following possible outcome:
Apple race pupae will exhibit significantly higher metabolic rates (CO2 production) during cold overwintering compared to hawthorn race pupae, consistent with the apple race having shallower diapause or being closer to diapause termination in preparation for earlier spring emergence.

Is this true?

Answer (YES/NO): NO